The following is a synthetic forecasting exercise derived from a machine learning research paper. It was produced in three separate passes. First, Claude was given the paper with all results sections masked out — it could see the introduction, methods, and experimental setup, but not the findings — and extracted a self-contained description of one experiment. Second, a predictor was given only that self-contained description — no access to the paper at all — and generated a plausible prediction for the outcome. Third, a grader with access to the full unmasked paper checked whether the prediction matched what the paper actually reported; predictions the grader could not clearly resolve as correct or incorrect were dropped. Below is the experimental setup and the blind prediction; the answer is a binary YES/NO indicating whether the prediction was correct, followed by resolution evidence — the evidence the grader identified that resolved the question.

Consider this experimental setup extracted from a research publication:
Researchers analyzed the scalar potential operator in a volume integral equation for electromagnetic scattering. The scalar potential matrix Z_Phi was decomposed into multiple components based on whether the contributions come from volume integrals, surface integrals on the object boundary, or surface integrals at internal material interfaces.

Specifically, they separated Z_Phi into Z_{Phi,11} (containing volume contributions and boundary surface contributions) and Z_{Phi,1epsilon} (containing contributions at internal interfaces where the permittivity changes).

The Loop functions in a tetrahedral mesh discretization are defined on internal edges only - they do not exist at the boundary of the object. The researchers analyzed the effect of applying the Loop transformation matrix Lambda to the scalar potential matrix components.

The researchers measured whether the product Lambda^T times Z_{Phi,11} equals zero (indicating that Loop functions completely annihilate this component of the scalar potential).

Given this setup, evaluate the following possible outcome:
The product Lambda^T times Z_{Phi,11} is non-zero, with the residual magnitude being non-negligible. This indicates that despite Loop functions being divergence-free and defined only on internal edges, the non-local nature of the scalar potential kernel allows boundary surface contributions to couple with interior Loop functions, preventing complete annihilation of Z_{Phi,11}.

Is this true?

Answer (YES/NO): NO